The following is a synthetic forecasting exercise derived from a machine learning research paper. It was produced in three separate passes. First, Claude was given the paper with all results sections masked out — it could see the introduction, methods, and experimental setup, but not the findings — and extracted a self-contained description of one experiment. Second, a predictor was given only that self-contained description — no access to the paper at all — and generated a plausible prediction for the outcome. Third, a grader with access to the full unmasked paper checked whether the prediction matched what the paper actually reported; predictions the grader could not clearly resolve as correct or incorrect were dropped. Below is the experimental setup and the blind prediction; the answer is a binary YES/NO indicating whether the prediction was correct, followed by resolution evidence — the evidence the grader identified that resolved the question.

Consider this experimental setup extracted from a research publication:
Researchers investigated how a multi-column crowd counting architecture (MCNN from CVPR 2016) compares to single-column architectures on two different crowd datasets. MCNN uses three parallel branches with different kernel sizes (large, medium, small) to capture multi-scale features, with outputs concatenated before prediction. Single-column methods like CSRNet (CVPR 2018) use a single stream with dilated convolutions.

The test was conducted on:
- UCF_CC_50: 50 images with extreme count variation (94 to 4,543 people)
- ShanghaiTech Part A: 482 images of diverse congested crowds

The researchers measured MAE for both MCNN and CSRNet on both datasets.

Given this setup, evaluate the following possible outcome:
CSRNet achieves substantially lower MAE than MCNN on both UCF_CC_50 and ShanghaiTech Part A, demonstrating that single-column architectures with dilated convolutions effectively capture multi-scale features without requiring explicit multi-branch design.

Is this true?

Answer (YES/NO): YES